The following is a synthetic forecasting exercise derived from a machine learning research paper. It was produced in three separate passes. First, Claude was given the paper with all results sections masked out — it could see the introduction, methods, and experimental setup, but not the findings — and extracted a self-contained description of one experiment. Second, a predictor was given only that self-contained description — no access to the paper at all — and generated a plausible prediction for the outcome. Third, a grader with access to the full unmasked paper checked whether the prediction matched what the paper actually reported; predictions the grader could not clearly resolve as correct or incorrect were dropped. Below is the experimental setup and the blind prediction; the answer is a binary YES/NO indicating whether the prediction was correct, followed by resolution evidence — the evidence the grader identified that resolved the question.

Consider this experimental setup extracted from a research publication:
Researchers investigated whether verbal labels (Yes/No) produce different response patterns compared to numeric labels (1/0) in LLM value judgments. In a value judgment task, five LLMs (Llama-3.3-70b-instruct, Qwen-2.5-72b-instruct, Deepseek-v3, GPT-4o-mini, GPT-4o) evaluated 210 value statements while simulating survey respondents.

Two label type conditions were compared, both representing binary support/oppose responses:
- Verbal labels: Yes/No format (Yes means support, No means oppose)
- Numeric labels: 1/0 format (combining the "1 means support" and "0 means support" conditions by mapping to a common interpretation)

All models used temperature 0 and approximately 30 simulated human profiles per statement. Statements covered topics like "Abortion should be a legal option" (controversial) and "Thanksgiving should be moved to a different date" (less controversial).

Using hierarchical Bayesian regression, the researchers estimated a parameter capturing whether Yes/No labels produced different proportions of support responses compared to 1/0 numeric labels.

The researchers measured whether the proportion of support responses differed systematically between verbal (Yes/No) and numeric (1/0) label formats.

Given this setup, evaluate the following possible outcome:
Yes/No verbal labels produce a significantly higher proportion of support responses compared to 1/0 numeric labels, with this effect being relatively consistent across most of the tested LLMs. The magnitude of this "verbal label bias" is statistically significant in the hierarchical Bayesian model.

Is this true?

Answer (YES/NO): NO